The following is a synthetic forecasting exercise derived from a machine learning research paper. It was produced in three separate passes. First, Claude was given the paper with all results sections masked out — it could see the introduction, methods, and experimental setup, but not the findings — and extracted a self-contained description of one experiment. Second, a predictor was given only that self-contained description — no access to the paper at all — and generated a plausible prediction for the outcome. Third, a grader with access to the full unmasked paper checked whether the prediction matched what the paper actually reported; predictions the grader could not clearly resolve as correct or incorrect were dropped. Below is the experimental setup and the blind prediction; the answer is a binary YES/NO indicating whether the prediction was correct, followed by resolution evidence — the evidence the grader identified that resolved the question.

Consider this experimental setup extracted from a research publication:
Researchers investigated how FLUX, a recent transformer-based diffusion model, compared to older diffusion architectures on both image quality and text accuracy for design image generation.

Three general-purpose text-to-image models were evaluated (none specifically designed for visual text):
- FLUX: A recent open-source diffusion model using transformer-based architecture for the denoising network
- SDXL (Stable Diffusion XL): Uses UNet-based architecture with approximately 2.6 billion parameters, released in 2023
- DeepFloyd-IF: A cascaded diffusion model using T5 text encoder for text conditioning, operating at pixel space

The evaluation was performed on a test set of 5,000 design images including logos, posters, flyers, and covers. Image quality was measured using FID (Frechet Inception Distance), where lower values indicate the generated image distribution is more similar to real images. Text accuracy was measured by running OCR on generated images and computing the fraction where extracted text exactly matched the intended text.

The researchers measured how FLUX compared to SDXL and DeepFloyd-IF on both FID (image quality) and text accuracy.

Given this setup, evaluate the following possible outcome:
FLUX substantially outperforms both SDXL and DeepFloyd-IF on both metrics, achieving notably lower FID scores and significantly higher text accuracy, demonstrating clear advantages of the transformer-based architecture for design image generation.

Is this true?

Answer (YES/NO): YES